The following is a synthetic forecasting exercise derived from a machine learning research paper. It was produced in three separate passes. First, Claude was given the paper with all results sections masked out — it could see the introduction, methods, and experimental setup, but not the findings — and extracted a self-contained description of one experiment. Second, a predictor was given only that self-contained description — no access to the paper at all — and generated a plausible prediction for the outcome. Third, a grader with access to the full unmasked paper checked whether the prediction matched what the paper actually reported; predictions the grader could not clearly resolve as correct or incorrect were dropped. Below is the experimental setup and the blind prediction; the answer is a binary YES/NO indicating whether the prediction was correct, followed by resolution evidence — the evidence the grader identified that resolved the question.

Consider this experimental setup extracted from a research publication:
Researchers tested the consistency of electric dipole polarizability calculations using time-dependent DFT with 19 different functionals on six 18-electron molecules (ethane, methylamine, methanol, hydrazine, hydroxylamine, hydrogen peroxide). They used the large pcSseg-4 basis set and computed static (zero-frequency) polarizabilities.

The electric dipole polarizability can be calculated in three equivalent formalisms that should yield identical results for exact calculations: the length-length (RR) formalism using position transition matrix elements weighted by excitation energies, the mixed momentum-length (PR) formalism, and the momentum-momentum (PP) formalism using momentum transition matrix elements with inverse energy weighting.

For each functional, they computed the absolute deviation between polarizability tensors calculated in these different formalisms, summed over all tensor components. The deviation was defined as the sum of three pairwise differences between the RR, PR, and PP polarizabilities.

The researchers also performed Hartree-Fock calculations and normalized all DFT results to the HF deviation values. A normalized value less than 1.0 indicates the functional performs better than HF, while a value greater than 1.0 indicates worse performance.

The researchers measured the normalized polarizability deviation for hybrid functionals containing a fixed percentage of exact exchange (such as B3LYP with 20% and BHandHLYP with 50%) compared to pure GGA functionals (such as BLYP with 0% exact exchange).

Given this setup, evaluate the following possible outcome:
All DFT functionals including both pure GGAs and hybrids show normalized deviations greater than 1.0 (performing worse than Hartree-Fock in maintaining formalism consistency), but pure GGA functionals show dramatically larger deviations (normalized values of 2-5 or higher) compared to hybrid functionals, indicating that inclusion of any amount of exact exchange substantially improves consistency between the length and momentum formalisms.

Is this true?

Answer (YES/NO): NO